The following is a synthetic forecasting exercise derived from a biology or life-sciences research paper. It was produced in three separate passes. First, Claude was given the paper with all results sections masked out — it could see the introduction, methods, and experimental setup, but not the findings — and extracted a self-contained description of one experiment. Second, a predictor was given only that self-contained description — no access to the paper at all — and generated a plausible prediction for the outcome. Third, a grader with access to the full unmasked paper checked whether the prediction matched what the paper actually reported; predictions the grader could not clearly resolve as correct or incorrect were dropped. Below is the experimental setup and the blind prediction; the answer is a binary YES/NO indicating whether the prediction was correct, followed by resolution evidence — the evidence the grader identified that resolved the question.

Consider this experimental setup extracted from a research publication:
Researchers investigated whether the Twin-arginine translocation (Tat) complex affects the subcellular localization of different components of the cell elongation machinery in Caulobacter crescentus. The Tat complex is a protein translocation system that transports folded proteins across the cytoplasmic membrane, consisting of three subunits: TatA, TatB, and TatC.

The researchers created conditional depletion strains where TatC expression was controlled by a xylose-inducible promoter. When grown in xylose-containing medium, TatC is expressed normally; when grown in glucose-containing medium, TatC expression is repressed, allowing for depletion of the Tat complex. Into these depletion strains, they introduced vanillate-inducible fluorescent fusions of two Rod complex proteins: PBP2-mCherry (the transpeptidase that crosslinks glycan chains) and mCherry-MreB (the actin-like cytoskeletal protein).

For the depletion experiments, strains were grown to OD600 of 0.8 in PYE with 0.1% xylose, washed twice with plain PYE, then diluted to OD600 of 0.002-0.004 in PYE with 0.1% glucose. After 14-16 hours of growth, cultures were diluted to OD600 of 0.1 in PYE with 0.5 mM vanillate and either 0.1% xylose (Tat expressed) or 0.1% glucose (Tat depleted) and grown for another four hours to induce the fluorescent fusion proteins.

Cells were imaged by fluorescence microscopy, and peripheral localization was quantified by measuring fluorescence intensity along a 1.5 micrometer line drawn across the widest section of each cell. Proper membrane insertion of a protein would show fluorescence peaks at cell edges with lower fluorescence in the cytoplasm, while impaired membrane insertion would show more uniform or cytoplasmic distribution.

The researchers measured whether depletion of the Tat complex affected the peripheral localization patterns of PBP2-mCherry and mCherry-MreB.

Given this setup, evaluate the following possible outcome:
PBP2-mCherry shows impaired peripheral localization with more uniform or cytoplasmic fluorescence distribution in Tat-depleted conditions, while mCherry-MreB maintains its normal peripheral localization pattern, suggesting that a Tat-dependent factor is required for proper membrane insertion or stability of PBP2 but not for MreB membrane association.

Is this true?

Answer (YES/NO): NO